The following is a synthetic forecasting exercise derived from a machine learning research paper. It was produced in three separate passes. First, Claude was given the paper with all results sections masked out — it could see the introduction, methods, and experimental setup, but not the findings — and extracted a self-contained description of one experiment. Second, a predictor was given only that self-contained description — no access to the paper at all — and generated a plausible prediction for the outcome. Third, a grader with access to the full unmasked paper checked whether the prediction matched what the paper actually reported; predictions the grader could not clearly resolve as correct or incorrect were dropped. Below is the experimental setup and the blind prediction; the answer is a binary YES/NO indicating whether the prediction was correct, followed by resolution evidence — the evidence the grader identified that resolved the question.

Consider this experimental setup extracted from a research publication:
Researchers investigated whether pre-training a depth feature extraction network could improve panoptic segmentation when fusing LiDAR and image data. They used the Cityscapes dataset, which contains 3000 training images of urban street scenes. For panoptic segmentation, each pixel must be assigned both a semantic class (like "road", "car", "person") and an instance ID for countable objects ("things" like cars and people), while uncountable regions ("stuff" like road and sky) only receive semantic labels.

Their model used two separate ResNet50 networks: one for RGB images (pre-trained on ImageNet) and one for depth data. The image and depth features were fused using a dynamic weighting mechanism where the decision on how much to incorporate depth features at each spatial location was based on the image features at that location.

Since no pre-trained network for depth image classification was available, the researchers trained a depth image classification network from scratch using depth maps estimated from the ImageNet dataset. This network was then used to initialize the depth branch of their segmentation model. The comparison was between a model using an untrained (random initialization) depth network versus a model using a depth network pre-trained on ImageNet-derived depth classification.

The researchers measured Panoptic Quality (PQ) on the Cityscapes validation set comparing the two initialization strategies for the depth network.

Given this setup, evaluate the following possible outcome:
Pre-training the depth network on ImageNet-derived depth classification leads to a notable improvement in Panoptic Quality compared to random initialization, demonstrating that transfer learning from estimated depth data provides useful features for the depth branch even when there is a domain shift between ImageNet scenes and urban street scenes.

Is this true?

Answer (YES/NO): YES